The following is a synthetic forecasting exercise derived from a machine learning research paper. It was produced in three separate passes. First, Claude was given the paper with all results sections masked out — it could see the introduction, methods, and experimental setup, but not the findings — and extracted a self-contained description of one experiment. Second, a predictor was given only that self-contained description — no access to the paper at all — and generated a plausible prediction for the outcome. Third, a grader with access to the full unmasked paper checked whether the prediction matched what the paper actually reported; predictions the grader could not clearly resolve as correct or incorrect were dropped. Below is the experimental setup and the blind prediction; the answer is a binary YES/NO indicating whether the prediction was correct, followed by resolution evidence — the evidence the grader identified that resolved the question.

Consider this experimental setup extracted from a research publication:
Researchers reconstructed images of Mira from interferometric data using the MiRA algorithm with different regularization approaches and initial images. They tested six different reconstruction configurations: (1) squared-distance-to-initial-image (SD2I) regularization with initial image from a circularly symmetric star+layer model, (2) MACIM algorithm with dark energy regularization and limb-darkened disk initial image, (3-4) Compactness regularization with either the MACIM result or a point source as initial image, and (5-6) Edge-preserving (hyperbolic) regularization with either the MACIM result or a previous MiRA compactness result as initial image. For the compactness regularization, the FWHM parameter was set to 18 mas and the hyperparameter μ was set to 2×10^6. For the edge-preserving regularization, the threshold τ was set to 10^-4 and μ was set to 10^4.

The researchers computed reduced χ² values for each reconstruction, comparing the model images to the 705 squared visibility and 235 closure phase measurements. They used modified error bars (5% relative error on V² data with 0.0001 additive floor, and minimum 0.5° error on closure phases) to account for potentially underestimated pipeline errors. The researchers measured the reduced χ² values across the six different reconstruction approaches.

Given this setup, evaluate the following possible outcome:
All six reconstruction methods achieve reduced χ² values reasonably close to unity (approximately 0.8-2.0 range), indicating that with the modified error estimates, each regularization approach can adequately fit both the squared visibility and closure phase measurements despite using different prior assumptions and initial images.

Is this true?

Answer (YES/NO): YES